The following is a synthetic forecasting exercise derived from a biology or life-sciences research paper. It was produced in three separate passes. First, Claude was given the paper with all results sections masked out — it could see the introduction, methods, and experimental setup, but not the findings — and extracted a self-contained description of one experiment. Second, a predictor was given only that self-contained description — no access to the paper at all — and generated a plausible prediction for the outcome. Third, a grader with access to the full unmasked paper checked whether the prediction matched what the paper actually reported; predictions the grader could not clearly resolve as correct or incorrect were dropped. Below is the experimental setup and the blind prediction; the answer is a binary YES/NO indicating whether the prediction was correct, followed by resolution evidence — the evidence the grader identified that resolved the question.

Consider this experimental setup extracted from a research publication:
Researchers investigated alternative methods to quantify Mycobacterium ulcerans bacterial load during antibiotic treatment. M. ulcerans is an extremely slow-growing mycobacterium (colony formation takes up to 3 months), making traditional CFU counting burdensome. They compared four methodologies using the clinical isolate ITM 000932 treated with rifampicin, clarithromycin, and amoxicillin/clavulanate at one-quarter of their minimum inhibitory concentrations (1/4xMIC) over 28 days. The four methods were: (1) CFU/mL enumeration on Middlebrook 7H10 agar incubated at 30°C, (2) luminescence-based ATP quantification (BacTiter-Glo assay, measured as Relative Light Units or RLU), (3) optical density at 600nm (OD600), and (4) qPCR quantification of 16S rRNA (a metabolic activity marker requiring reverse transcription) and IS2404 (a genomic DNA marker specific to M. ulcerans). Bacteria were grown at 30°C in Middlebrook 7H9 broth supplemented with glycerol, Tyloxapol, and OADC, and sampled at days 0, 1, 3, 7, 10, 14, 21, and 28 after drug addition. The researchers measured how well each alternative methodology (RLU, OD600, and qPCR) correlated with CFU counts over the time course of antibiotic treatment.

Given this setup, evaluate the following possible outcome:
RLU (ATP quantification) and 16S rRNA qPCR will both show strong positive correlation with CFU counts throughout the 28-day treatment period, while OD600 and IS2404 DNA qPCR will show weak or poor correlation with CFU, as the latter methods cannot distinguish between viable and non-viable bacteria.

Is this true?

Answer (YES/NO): NO